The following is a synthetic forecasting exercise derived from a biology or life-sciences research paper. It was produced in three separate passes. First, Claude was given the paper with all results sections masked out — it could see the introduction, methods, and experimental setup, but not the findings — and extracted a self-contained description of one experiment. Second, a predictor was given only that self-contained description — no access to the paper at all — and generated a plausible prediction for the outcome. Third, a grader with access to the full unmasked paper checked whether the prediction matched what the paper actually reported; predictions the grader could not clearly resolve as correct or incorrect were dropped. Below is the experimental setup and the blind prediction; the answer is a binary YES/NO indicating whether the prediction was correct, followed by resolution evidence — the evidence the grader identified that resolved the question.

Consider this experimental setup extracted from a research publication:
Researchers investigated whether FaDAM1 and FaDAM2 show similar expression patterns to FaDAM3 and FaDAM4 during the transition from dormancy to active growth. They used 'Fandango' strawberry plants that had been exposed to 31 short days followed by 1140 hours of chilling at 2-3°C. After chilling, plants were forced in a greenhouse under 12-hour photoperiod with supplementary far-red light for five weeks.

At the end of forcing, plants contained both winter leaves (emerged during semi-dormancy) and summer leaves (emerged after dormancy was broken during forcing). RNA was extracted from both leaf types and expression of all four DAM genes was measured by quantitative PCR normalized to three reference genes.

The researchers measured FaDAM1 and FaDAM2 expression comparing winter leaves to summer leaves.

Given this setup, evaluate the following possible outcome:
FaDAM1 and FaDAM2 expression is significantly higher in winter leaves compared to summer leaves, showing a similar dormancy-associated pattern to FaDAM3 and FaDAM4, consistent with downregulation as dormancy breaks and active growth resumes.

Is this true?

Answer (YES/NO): NO